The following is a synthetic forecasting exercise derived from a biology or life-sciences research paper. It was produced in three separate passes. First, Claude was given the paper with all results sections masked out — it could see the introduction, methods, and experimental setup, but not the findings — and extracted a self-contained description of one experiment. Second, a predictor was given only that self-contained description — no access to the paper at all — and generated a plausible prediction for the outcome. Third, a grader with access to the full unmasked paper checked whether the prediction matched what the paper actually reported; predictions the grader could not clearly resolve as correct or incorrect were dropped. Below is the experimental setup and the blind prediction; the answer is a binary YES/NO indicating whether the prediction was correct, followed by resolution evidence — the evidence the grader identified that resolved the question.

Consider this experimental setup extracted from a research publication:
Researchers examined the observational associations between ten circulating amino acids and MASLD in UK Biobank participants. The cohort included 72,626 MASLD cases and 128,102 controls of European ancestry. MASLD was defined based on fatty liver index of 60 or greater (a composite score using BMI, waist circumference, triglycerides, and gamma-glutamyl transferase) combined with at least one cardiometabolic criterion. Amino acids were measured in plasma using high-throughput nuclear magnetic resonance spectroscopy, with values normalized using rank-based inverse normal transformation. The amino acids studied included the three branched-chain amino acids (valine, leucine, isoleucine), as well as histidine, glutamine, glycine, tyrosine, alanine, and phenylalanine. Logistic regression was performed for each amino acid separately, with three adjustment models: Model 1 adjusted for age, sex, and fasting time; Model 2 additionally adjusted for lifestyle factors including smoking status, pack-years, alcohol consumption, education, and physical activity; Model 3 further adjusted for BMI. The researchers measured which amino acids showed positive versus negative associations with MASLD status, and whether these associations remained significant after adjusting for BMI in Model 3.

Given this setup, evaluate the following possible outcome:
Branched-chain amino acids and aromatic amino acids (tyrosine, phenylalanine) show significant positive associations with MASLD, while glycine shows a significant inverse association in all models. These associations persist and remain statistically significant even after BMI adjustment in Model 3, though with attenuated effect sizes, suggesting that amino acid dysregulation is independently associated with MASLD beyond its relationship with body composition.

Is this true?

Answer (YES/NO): YES